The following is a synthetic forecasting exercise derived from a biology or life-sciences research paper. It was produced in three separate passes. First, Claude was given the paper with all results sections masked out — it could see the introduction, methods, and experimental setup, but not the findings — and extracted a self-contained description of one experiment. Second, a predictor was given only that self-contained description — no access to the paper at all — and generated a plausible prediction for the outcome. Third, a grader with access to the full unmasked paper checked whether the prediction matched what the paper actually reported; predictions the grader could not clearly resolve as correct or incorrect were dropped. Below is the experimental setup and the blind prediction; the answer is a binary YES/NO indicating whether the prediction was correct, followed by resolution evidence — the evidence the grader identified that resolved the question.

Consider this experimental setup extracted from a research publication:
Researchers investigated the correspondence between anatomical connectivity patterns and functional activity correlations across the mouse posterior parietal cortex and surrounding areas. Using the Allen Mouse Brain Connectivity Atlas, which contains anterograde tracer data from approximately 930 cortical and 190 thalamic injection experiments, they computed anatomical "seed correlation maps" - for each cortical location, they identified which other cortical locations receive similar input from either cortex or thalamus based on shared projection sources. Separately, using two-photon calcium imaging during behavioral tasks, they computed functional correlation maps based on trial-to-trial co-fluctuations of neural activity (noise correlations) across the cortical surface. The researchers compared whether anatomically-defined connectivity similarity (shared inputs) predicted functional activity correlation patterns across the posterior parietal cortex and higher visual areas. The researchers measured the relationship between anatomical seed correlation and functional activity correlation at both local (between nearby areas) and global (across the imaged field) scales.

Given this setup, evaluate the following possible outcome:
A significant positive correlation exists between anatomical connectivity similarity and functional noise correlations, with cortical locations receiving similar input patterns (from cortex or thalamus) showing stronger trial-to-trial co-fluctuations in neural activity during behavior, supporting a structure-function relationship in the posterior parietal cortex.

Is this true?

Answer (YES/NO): YES